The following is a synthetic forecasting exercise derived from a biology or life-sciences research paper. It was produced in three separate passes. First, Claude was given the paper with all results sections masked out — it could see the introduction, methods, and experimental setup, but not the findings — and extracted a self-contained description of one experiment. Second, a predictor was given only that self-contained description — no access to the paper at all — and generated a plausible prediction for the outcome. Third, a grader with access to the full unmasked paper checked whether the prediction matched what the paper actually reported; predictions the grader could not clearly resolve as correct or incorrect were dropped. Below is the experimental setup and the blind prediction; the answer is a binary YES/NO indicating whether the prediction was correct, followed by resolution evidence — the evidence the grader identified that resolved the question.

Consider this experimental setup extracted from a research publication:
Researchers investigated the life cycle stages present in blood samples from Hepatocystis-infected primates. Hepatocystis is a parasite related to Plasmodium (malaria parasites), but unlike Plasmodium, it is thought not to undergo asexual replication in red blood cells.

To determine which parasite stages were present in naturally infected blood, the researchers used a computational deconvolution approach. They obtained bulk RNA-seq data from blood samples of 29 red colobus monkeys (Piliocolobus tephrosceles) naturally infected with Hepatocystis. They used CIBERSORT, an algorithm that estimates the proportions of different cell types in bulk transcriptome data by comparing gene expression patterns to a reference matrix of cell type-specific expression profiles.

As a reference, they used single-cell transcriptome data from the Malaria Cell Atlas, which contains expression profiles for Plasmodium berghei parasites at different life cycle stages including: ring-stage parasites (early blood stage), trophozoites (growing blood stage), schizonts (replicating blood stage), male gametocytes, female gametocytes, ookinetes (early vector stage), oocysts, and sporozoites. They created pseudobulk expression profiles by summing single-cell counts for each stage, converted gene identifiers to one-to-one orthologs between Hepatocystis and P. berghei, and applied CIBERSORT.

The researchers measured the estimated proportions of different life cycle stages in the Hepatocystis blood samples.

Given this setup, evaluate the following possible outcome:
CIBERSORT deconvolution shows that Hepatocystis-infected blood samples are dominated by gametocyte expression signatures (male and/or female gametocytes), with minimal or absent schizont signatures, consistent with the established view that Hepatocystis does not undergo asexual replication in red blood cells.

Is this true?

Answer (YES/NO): NO